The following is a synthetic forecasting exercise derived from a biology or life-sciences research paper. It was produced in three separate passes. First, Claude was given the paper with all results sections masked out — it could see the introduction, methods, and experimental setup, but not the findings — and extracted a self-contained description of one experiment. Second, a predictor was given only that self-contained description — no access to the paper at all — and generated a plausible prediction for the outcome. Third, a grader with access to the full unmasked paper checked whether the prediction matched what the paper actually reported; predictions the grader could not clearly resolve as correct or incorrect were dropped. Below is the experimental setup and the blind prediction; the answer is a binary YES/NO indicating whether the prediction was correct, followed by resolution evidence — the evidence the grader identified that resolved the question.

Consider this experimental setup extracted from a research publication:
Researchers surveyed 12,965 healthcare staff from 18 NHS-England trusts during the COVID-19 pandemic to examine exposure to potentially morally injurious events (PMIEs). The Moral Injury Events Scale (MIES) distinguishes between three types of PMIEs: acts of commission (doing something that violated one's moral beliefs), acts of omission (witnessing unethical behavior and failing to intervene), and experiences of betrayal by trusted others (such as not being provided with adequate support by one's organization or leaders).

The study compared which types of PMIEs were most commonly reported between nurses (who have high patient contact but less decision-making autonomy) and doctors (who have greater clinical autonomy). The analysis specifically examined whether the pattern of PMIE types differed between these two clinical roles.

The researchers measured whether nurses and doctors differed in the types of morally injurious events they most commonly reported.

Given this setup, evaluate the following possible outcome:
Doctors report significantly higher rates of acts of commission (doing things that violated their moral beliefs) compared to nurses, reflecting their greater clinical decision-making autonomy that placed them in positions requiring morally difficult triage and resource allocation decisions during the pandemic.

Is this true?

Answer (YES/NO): NO